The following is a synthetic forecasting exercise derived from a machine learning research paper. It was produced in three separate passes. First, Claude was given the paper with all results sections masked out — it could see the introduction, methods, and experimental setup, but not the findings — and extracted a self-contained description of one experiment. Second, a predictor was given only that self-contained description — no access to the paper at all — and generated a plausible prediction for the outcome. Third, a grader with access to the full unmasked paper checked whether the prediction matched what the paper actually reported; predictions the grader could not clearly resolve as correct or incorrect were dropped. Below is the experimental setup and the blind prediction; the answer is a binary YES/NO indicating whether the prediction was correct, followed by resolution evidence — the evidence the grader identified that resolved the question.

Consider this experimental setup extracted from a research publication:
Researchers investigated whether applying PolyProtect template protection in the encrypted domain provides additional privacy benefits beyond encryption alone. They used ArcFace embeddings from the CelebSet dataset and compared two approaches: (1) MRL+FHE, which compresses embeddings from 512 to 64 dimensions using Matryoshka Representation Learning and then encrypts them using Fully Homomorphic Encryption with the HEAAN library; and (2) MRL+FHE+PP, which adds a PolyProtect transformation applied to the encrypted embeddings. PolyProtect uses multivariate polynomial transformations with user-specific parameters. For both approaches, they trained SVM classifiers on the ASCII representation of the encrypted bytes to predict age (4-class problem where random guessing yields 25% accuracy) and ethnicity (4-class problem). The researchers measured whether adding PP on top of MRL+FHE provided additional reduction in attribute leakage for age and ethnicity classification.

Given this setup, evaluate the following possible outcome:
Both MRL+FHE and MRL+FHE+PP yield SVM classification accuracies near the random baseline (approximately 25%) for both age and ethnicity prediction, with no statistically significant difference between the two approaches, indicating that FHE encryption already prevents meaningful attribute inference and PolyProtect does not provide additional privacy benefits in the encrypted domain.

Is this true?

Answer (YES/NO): NO